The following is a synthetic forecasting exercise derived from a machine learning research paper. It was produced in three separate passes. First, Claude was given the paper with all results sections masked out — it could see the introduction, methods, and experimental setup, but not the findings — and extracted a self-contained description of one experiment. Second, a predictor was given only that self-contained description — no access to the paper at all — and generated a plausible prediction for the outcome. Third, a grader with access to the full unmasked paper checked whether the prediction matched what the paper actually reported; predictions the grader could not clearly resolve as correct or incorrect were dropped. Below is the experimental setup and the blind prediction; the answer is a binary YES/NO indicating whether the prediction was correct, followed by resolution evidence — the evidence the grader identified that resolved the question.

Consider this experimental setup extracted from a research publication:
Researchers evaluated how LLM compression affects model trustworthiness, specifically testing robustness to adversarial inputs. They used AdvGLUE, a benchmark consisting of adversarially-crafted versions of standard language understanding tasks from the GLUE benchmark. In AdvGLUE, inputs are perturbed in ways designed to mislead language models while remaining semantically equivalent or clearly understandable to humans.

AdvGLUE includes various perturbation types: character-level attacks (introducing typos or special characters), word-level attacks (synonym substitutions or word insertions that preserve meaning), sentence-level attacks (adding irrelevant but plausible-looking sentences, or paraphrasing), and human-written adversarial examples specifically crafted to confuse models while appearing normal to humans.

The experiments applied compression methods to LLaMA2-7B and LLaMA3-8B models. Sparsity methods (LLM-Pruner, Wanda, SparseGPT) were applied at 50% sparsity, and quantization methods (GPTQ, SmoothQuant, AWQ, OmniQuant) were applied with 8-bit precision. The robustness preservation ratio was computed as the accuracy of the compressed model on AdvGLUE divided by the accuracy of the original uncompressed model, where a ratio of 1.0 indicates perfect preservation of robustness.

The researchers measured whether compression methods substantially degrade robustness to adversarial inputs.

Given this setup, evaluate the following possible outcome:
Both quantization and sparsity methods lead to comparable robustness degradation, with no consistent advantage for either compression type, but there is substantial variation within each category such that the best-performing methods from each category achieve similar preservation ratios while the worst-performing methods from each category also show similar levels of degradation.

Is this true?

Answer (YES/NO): NO